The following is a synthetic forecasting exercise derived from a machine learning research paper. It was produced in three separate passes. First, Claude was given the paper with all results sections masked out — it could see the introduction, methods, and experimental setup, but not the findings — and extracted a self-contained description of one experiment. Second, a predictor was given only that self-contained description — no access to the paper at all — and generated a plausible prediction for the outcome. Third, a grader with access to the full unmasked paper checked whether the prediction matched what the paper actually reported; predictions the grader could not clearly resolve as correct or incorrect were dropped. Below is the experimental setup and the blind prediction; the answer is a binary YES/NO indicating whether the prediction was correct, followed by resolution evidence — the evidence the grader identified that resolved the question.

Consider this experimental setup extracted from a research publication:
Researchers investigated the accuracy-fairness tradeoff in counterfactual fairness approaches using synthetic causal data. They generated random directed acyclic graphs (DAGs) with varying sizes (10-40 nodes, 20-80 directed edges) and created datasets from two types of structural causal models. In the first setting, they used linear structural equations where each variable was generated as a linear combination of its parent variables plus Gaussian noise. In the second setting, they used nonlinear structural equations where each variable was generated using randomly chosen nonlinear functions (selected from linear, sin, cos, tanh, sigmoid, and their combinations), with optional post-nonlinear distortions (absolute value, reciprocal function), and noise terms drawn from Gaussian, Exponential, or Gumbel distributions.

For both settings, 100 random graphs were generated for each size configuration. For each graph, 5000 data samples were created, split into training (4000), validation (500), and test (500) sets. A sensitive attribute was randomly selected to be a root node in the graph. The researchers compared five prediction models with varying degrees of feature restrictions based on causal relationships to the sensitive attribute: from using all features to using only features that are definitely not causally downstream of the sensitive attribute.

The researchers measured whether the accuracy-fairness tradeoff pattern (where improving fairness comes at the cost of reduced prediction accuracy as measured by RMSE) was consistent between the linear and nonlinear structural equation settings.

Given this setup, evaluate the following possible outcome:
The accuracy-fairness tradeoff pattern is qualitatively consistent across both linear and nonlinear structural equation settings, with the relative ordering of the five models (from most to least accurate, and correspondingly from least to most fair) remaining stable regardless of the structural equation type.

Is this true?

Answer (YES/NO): NO